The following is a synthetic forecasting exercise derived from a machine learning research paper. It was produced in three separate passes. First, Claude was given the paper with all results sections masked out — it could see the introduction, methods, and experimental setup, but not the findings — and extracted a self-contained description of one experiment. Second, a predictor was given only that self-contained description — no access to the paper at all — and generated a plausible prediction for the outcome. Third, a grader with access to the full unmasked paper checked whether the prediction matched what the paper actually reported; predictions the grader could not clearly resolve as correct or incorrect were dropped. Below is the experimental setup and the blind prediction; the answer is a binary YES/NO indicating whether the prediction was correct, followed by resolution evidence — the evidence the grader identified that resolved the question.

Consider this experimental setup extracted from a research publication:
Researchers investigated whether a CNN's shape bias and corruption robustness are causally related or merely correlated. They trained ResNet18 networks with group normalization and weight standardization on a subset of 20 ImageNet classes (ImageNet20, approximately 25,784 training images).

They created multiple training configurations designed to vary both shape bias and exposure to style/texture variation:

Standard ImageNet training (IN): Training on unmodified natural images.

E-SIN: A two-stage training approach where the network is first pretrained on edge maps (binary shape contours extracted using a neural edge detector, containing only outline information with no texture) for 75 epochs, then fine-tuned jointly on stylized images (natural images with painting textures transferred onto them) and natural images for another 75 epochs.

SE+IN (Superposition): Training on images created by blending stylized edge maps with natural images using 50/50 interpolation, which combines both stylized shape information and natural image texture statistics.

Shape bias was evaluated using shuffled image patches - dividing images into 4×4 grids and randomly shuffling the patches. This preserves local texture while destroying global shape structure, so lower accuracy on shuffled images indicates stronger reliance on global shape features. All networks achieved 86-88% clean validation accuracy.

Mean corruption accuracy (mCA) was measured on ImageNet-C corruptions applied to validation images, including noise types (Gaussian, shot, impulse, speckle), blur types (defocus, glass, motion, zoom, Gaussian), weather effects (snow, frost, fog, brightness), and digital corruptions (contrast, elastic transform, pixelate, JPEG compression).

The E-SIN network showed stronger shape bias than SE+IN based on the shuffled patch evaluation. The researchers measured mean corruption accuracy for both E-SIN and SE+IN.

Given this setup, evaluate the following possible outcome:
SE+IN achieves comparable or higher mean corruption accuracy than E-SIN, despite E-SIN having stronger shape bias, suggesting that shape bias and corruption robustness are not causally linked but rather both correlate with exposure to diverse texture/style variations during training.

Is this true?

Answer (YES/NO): YES